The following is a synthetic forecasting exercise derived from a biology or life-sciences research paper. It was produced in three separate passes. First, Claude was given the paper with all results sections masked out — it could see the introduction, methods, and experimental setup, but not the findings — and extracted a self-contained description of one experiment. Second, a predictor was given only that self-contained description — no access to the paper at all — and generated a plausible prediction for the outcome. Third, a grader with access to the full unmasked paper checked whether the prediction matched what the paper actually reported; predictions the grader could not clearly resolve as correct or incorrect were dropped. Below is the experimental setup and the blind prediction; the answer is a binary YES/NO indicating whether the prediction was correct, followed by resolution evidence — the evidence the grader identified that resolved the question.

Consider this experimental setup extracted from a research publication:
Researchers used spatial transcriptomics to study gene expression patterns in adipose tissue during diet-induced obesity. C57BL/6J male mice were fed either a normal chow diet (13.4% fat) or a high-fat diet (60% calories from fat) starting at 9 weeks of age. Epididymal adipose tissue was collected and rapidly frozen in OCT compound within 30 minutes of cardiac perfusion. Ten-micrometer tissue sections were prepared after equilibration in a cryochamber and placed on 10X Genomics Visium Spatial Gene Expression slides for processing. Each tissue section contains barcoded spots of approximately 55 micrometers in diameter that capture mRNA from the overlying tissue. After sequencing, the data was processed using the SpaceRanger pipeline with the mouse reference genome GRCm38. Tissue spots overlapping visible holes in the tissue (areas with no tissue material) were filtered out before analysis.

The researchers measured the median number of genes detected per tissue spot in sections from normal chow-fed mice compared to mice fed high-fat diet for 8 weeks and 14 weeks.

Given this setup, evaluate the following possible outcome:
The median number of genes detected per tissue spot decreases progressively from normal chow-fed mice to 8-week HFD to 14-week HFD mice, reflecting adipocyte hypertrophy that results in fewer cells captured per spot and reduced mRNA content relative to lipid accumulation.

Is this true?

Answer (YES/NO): NO